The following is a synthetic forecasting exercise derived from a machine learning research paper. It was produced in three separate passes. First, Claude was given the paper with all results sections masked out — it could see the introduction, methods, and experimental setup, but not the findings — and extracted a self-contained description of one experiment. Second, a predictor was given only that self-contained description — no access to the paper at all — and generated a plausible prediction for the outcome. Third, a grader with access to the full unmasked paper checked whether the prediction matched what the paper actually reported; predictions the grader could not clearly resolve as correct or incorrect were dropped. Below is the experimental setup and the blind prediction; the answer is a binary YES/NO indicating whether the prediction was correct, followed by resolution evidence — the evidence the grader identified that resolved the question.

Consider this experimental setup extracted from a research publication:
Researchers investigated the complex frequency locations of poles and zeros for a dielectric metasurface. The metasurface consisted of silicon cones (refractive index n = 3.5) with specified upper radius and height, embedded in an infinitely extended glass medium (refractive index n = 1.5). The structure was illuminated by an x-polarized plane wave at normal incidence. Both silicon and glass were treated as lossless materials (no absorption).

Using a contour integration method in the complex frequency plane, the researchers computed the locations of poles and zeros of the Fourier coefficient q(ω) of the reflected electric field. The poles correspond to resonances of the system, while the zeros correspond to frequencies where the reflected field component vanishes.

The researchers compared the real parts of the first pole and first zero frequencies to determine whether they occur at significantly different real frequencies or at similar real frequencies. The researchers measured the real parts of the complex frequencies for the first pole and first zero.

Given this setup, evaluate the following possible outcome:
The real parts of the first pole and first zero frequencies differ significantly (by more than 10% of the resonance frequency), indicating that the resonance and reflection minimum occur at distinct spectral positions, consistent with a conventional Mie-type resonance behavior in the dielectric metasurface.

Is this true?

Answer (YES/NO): NO